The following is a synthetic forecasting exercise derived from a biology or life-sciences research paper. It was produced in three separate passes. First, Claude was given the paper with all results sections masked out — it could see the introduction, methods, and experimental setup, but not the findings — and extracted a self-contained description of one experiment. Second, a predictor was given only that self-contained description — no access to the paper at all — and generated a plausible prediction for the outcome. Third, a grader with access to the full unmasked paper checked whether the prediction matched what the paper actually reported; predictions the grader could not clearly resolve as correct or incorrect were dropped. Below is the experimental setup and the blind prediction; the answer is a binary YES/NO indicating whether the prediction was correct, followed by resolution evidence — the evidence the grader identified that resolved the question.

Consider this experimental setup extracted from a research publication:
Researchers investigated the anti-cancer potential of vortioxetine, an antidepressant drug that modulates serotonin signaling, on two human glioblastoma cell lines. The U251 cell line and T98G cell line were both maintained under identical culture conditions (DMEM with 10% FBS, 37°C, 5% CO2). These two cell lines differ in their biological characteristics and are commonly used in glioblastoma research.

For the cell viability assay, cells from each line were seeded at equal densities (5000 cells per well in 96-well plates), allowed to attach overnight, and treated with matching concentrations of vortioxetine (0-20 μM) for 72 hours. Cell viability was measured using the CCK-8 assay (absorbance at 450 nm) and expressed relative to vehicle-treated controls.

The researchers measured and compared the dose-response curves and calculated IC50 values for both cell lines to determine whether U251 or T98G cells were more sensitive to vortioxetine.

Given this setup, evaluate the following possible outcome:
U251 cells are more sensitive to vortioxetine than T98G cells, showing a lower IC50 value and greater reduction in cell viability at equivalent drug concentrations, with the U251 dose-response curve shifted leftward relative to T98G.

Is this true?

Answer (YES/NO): YES